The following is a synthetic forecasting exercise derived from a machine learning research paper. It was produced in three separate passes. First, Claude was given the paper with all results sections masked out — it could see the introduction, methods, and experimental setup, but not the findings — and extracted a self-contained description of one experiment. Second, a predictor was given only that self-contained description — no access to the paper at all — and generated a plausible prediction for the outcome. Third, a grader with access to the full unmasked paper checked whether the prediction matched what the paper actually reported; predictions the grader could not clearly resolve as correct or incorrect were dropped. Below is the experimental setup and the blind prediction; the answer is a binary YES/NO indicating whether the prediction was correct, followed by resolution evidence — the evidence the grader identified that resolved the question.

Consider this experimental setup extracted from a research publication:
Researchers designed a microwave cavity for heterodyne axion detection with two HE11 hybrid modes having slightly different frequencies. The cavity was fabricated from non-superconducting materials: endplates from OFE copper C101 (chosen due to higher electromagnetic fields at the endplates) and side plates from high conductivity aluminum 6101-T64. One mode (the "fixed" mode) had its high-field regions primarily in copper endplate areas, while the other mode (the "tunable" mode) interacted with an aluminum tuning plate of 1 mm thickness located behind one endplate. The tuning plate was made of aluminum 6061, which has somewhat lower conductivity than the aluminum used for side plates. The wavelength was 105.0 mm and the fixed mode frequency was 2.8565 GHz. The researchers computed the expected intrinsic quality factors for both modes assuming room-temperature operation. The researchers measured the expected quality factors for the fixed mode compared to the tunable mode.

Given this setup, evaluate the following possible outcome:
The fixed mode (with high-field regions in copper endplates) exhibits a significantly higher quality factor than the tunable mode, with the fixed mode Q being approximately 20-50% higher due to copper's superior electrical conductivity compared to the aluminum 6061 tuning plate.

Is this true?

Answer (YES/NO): NO